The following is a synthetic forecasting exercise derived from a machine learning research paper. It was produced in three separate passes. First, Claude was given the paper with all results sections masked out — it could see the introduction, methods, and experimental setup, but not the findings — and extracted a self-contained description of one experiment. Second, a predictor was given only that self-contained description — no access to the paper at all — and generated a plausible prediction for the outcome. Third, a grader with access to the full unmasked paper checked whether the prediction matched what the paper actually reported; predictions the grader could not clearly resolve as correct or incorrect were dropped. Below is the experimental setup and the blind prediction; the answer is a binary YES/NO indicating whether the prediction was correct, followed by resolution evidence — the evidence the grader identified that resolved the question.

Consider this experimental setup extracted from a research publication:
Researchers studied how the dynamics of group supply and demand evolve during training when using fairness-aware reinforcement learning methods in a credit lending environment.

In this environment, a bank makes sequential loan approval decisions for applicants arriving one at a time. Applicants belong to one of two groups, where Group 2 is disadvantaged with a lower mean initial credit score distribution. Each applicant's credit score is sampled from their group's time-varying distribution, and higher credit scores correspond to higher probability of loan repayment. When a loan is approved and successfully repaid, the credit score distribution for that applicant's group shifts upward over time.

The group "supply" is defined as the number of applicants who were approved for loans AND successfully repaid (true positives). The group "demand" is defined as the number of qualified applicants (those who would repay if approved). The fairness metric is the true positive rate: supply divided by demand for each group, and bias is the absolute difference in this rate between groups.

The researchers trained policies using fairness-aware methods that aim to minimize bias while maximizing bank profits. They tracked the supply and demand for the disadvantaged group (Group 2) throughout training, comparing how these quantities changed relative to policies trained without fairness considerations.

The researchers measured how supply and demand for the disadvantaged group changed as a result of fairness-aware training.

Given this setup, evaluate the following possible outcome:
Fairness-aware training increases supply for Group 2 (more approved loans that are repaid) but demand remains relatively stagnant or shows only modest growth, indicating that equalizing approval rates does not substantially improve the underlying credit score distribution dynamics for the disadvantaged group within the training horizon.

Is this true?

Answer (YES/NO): NO